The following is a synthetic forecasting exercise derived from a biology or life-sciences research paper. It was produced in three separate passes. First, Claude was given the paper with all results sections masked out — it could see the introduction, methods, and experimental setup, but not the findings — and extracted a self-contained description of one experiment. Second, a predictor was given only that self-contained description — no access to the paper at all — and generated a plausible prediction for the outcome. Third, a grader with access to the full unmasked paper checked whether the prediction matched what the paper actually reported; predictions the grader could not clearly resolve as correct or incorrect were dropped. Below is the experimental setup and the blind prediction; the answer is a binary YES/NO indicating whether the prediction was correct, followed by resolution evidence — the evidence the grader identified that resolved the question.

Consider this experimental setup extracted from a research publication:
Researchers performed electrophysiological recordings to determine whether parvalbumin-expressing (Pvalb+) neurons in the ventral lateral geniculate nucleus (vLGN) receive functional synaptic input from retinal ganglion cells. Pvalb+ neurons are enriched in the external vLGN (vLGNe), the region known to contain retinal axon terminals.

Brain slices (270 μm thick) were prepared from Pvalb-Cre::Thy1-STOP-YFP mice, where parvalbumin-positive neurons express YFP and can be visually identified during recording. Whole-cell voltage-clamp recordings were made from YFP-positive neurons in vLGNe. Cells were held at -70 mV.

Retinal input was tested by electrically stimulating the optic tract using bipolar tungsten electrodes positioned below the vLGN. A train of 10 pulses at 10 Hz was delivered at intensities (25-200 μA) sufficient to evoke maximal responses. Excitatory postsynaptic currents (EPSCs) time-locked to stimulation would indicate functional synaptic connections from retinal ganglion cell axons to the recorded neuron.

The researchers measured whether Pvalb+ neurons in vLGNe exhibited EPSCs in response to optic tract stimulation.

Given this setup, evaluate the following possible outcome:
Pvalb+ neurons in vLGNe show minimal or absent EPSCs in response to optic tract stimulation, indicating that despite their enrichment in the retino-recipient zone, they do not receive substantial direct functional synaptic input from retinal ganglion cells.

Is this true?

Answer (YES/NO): NO